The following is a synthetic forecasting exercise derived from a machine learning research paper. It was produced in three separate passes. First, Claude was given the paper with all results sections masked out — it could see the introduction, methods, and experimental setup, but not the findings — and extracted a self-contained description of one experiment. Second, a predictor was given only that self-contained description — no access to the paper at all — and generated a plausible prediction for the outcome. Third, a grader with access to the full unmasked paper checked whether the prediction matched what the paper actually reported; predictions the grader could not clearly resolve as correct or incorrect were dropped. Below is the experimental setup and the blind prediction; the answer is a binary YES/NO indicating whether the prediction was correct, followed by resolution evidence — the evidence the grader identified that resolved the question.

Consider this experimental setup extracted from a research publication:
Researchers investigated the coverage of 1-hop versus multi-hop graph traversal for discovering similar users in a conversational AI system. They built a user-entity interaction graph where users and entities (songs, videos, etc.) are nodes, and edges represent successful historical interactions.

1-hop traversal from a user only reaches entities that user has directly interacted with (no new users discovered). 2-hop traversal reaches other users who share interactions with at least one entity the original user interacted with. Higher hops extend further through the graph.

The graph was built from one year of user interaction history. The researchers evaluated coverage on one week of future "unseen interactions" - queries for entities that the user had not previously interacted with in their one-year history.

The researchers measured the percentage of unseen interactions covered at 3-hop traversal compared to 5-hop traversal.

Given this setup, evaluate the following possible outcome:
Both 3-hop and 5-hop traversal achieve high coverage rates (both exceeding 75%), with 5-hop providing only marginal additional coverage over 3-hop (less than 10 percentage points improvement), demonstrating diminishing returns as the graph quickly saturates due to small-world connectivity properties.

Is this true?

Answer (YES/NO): NO